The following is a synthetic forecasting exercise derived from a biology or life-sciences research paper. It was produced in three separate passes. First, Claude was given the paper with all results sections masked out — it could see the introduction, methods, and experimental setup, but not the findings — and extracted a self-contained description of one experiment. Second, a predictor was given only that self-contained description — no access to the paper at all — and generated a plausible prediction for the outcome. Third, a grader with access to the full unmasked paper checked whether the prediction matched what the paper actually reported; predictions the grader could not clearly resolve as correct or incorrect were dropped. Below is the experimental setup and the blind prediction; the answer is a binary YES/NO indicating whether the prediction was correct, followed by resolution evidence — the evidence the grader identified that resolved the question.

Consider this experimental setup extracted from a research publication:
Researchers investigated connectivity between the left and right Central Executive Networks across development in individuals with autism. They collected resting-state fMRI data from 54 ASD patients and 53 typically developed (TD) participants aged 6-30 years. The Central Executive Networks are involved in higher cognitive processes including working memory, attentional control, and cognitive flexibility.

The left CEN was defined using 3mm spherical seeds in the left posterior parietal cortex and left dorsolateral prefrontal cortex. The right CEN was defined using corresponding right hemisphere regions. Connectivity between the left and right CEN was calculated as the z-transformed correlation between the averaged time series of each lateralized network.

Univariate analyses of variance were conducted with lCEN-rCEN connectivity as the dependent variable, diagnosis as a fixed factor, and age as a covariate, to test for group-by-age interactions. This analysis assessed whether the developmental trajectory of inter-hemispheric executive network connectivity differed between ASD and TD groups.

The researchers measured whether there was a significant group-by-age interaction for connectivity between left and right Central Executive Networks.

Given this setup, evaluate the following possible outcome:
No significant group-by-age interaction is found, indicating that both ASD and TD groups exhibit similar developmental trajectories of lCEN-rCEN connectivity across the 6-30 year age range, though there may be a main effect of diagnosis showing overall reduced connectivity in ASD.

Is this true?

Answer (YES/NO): YES